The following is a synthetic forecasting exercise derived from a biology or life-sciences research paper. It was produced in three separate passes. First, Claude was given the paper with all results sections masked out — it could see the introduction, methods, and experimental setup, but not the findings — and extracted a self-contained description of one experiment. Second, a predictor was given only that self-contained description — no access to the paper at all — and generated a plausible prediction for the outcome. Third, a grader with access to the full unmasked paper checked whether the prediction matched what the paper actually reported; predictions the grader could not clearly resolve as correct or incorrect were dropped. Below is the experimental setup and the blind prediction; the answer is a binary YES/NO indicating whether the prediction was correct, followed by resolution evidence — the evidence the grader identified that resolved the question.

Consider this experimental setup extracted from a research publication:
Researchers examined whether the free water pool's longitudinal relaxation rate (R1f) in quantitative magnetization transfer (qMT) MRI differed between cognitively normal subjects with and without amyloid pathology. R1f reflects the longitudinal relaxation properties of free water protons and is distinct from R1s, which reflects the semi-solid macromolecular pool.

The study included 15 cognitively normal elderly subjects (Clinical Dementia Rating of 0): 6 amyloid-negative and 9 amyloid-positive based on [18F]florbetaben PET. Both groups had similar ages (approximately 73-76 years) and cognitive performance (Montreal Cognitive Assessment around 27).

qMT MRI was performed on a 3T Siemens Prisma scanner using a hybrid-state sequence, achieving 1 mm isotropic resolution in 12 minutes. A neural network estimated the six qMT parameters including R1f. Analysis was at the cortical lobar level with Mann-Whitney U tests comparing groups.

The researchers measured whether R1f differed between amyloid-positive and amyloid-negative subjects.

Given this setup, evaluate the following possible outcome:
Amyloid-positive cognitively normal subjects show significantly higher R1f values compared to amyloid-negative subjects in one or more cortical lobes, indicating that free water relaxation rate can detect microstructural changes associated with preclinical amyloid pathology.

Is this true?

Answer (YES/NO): NO